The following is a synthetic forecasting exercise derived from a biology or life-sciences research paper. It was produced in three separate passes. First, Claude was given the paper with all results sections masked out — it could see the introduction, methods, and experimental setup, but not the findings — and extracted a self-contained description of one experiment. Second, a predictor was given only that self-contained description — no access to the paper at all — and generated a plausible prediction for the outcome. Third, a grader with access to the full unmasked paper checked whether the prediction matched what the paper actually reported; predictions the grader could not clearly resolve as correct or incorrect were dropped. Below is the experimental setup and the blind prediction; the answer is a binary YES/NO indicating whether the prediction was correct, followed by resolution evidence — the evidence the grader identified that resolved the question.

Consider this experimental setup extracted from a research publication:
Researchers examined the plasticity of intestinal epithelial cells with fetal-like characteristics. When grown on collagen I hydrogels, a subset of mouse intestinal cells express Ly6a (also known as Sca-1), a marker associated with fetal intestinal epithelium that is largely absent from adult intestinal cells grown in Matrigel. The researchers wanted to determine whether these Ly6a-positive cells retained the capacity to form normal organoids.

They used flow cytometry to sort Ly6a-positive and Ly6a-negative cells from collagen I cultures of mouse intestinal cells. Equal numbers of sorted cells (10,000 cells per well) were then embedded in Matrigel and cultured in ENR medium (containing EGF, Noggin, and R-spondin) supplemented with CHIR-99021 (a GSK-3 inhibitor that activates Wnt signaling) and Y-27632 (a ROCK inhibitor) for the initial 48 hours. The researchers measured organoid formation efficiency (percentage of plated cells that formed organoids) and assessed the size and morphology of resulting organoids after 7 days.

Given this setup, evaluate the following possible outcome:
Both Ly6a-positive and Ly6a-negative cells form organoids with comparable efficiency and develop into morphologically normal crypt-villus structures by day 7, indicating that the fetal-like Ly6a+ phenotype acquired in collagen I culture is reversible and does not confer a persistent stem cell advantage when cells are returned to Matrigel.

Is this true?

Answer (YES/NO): YES